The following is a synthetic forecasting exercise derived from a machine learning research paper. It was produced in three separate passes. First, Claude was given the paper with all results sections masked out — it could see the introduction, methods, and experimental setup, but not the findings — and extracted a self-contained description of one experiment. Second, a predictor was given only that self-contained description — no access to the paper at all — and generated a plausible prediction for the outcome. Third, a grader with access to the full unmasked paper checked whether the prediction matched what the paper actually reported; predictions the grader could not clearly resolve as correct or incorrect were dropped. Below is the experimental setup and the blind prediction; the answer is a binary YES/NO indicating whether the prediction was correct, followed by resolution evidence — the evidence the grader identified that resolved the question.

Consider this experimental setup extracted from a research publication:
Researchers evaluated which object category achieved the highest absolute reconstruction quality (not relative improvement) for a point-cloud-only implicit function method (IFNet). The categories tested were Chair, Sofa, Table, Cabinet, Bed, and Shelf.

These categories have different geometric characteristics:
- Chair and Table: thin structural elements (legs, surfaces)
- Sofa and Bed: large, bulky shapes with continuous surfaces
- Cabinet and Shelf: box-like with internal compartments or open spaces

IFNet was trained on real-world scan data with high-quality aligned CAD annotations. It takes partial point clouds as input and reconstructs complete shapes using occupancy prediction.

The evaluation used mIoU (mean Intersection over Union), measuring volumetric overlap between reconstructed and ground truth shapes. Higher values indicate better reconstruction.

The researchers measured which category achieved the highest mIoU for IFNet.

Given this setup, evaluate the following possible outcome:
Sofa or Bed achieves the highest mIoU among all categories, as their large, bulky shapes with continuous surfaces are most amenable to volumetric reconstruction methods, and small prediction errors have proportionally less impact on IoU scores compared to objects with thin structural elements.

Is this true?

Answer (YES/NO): NO